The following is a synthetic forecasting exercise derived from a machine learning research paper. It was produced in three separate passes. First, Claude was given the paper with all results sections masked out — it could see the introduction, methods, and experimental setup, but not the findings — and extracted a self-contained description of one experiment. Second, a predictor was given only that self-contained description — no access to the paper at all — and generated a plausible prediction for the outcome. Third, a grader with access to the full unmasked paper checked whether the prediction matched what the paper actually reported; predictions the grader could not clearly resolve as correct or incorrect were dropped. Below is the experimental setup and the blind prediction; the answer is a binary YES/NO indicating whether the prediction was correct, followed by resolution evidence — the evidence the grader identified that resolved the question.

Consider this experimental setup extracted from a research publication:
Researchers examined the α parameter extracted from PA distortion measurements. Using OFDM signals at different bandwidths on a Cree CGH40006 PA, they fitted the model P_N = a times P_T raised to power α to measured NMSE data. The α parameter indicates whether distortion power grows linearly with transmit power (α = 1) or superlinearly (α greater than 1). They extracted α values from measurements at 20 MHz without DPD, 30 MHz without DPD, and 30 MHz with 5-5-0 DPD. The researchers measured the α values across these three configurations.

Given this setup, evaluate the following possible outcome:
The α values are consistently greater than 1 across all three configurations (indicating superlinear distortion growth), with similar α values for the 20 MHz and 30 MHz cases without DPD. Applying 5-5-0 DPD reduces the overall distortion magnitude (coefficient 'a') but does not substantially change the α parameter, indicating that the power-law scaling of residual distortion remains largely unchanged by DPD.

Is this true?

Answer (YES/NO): YES